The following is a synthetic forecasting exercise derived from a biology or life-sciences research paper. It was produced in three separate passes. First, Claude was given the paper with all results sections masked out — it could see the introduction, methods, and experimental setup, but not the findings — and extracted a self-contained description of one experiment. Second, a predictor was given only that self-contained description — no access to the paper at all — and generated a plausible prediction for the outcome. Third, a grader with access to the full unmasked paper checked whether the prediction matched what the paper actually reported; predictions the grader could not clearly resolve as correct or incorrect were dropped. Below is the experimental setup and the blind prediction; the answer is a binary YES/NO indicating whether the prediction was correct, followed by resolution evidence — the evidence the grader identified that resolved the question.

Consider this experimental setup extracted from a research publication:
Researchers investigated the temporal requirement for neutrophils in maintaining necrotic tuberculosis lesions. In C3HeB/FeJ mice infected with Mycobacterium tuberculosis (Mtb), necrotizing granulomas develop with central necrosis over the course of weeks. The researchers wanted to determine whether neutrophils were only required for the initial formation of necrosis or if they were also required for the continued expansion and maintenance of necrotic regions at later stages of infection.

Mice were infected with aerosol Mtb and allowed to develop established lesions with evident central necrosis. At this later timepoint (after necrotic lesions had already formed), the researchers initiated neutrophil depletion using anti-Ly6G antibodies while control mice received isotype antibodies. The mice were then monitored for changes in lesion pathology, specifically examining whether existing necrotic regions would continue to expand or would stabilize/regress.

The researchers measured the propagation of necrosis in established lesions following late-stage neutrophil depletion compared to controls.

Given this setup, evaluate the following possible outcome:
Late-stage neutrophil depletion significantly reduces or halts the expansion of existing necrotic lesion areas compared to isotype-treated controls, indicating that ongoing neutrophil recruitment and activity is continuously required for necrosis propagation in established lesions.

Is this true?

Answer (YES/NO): YES